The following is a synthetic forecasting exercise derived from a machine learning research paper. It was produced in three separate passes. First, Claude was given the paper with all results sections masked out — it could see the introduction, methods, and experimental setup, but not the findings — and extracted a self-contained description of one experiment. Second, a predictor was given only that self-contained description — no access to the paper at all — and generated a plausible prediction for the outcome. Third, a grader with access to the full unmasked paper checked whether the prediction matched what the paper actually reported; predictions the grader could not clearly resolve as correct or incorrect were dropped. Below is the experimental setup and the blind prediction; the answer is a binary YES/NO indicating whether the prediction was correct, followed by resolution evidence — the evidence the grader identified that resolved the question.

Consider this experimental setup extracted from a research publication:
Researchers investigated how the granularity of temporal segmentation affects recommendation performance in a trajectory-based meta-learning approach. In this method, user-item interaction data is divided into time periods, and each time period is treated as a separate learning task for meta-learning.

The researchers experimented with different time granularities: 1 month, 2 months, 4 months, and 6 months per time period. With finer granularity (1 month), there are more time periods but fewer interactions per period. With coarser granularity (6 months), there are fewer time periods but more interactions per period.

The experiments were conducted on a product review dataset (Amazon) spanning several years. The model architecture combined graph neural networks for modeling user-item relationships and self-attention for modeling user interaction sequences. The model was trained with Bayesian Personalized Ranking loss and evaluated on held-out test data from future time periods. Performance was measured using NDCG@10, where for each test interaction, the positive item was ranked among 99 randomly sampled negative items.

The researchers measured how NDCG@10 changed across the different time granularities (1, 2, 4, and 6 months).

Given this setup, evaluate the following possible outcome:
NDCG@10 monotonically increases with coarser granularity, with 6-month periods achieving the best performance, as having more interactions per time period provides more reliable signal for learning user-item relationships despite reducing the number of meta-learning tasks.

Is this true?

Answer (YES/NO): NO